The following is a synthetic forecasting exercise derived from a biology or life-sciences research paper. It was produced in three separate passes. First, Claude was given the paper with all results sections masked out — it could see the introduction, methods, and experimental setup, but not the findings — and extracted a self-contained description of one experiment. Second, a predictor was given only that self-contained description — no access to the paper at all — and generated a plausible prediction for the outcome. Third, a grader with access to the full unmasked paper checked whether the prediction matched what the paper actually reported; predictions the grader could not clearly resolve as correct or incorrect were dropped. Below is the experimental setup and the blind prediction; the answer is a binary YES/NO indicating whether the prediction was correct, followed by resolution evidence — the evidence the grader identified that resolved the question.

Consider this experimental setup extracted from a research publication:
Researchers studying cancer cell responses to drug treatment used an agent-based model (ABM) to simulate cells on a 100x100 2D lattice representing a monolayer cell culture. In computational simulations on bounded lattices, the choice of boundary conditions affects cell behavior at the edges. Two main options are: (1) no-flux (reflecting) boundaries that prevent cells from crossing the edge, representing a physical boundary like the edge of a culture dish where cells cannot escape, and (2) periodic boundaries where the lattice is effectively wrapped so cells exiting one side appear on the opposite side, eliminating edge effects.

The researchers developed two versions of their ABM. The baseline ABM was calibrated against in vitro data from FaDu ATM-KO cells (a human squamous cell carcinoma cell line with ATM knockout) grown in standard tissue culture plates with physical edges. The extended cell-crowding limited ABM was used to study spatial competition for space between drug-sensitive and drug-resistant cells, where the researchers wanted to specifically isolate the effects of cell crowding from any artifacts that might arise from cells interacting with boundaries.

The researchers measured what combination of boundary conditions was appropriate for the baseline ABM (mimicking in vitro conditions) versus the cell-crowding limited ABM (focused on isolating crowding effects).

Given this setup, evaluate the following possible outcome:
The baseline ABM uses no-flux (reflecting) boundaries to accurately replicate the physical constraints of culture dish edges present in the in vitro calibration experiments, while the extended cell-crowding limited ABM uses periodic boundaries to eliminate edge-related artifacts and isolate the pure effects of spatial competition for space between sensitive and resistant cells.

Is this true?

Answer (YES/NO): YES